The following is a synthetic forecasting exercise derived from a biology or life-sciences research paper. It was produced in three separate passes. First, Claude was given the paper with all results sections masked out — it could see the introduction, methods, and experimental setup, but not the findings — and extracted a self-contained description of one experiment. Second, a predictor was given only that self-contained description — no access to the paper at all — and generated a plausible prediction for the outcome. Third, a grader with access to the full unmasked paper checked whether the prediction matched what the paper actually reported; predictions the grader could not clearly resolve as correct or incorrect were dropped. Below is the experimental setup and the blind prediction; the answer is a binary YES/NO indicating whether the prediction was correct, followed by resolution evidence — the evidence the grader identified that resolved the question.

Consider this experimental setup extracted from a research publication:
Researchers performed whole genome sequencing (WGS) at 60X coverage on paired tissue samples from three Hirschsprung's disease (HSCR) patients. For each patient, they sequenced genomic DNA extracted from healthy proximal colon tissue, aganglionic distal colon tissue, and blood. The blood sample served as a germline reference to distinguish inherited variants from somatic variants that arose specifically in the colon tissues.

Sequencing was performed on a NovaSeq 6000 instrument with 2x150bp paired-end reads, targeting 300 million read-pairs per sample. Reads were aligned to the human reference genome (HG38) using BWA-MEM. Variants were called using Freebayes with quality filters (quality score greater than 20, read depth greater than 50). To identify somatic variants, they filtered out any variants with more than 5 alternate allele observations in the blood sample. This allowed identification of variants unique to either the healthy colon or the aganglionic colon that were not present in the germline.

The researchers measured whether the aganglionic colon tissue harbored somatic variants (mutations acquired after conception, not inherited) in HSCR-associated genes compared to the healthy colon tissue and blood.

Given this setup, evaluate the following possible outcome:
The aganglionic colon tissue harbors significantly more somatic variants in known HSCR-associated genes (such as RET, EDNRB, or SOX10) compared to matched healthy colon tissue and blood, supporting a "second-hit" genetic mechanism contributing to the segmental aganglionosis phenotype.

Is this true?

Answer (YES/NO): NO